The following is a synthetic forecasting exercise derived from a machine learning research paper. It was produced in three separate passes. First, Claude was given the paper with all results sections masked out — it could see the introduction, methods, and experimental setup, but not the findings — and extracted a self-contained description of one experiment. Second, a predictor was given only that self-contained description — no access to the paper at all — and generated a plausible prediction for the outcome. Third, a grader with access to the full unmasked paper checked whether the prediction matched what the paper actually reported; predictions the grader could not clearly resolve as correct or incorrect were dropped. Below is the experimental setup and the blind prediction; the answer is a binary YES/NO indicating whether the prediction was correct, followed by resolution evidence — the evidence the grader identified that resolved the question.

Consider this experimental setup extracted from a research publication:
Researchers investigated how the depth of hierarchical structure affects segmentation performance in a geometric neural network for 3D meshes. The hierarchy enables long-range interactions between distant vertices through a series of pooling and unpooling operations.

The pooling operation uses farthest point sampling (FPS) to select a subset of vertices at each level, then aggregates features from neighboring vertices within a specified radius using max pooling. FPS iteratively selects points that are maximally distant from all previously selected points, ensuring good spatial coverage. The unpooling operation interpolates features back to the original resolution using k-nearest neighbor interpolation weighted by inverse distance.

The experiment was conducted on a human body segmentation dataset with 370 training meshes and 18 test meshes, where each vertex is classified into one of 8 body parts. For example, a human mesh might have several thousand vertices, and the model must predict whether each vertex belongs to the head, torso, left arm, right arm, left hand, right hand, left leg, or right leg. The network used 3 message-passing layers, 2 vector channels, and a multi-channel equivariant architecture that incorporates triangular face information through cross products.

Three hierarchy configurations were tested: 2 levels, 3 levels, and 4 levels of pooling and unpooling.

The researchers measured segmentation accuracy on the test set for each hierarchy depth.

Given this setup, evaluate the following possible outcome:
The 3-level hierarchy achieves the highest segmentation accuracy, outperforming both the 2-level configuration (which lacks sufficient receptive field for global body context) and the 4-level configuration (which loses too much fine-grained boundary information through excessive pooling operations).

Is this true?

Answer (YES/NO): YES